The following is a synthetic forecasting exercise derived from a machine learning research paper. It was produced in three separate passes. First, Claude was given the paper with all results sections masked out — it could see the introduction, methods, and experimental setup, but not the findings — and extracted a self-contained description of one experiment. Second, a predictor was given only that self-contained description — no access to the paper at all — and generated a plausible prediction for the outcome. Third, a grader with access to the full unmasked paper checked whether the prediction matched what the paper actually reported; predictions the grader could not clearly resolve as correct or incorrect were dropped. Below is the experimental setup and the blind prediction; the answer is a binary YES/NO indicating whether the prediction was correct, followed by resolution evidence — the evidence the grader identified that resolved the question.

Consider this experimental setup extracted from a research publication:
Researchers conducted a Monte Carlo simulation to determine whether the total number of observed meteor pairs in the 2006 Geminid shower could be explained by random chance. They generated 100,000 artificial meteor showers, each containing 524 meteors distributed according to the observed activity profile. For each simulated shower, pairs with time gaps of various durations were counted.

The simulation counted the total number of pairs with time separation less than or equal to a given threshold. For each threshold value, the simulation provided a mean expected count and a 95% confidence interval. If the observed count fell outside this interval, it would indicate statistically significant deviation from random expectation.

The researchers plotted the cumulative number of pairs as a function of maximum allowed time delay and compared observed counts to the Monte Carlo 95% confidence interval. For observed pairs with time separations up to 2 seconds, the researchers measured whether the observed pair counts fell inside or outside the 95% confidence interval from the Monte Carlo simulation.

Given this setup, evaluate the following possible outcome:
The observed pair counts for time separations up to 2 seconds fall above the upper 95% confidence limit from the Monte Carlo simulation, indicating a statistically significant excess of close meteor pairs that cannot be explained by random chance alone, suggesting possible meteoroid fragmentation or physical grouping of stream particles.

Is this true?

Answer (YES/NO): NO